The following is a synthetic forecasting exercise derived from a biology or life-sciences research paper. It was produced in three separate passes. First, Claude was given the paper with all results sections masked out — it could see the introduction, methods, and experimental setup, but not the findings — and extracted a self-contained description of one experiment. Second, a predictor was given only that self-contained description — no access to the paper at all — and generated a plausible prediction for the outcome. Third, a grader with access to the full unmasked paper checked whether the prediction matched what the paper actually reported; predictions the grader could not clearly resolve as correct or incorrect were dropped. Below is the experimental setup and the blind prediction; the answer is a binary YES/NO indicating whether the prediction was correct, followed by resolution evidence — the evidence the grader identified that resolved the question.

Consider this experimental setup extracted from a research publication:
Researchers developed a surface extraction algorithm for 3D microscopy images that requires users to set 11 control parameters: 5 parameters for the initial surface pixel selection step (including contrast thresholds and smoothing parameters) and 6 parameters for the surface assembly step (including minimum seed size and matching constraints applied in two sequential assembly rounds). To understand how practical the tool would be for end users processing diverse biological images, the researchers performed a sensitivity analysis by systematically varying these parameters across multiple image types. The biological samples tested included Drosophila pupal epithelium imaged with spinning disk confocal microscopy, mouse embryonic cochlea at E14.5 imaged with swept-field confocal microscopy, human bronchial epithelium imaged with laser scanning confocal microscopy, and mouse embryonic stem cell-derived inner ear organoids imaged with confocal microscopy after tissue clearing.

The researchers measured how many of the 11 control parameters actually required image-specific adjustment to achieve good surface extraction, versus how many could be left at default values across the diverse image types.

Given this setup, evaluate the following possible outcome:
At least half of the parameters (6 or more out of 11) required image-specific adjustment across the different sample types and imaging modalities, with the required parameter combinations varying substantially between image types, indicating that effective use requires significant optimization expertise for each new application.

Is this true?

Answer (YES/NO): NO